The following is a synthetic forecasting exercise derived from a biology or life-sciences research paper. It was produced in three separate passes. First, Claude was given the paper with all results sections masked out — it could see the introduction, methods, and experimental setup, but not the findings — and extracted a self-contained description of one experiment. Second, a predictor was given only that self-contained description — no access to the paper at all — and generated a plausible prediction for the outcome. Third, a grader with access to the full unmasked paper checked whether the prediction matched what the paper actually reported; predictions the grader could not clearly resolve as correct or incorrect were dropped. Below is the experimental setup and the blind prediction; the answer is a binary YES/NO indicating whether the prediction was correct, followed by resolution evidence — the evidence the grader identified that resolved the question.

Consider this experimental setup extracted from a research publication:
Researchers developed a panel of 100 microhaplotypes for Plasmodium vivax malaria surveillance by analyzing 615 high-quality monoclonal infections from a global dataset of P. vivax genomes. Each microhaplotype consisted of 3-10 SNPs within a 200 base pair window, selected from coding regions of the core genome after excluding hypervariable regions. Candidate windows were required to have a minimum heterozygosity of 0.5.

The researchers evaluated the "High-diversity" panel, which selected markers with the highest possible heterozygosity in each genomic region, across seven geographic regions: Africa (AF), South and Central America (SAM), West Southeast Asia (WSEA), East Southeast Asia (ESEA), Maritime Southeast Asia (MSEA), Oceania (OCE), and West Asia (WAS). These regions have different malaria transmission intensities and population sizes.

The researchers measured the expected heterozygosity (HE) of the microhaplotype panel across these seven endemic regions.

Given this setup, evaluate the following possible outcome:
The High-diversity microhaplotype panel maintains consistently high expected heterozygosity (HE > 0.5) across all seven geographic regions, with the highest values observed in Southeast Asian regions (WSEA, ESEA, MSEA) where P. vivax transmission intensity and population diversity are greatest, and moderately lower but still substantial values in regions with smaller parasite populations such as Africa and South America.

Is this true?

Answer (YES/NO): NO